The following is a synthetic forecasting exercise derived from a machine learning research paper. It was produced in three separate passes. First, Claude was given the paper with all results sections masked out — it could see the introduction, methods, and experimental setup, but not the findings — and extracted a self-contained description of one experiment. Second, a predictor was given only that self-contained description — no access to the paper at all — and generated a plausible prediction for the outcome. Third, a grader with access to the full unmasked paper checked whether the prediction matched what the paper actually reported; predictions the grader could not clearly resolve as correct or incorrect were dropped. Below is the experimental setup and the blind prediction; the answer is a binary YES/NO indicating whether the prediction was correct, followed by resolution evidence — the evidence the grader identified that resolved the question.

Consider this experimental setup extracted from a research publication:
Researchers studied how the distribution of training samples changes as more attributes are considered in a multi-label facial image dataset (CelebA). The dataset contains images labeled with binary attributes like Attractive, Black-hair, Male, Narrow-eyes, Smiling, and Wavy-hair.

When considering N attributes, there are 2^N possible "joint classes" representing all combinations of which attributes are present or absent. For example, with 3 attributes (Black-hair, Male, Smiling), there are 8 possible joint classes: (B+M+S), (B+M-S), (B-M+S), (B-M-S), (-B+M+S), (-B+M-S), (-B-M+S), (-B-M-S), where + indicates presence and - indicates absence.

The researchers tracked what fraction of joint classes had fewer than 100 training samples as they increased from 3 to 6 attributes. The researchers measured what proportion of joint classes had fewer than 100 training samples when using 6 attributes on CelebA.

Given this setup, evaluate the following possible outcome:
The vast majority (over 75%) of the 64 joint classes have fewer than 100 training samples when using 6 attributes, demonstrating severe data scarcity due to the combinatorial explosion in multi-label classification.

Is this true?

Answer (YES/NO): NO